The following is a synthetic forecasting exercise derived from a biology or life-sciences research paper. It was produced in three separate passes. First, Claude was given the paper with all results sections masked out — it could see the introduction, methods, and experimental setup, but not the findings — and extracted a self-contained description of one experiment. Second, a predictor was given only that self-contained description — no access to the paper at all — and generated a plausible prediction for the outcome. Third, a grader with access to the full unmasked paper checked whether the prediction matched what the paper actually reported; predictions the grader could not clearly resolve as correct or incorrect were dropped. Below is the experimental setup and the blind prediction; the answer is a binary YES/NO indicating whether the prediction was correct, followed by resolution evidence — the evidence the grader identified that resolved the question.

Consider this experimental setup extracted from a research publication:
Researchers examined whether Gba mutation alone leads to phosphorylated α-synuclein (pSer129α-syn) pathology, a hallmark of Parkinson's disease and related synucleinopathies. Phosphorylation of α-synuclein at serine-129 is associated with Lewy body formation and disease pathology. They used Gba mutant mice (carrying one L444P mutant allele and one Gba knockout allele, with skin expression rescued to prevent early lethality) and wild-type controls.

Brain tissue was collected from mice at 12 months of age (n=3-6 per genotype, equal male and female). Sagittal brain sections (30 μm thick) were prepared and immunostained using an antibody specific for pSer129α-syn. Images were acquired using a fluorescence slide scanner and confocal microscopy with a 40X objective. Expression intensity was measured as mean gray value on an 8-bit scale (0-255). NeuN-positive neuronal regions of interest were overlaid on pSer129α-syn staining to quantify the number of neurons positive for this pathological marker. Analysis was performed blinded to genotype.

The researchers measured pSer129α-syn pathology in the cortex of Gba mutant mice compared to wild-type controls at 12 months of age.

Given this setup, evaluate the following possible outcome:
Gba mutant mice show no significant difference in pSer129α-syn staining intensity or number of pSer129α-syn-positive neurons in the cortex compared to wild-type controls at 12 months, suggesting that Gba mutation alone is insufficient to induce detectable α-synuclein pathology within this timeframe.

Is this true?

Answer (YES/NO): YES